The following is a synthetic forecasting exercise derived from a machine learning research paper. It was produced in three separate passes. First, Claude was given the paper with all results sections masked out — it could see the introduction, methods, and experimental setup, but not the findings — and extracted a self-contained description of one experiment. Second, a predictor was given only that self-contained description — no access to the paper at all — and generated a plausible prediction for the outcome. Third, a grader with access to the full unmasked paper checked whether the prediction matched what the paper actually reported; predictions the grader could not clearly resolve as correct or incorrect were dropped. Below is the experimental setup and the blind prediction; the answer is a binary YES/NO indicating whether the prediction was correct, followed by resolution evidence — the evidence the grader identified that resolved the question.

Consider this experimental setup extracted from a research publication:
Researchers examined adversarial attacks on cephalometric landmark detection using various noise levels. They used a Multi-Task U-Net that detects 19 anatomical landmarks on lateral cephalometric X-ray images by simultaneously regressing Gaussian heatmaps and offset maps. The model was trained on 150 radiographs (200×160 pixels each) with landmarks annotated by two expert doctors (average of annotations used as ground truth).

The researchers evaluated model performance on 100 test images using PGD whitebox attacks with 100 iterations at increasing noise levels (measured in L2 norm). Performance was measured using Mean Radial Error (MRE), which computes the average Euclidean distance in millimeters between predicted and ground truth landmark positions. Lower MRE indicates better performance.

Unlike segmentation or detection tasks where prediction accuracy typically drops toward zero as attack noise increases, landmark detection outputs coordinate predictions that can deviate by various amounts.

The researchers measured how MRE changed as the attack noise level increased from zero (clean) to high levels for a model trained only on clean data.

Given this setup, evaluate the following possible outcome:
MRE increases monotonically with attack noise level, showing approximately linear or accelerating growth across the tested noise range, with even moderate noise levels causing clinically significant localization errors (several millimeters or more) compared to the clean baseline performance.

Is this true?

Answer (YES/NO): YES